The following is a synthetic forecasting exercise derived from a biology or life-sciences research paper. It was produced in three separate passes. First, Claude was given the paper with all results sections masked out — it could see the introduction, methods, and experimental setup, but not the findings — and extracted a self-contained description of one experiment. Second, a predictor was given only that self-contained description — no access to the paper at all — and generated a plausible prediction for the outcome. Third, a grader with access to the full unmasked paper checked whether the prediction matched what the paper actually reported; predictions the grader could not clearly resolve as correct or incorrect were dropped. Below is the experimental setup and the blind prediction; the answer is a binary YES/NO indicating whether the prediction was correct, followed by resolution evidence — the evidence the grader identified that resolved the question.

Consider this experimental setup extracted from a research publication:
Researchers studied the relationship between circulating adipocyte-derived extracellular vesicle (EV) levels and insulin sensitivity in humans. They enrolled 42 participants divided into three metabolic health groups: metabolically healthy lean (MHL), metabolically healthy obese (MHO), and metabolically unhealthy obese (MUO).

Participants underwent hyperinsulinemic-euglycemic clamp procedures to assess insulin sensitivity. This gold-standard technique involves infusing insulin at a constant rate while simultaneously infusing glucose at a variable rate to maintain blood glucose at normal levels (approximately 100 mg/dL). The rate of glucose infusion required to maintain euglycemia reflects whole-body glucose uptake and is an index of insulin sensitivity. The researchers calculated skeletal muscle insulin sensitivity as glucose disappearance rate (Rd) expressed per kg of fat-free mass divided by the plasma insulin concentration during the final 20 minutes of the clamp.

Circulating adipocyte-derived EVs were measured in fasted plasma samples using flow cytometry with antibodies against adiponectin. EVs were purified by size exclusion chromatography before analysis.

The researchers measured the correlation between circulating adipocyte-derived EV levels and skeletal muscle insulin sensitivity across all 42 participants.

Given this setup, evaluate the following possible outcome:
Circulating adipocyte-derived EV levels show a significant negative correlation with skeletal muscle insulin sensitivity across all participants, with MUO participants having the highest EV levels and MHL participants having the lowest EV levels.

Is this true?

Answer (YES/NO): NO